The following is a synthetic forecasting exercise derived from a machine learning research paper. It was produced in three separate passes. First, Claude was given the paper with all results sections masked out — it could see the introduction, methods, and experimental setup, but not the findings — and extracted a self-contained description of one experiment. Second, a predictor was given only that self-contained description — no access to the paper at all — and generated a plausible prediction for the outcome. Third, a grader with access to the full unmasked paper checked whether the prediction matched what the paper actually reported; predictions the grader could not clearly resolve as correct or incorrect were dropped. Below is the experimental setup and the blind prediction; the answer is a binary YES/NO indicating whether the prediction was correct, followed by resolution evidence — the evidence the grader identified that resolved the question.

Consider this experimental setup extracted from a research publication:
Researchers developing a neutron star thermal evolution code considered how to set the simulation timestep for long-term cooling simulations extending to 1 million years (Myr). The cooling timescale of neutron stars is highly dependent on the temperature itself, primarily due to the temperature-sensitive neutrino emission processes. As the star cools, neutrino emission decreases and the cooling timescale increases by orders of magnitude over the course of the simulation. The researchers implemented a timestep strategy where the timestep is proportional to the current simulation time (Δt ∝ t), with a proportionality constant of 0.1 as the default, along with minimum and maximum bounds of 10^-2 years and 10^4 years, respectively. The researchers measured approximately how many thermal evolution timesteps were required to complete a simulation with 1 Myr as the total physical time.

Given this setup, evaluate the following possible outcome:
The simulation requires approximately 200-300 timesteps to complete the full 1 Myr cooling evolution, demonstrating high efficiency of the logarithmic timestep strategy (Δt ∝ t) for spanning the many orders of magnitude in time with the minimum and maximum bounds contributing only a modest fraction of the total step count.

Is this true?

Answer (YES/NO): YES